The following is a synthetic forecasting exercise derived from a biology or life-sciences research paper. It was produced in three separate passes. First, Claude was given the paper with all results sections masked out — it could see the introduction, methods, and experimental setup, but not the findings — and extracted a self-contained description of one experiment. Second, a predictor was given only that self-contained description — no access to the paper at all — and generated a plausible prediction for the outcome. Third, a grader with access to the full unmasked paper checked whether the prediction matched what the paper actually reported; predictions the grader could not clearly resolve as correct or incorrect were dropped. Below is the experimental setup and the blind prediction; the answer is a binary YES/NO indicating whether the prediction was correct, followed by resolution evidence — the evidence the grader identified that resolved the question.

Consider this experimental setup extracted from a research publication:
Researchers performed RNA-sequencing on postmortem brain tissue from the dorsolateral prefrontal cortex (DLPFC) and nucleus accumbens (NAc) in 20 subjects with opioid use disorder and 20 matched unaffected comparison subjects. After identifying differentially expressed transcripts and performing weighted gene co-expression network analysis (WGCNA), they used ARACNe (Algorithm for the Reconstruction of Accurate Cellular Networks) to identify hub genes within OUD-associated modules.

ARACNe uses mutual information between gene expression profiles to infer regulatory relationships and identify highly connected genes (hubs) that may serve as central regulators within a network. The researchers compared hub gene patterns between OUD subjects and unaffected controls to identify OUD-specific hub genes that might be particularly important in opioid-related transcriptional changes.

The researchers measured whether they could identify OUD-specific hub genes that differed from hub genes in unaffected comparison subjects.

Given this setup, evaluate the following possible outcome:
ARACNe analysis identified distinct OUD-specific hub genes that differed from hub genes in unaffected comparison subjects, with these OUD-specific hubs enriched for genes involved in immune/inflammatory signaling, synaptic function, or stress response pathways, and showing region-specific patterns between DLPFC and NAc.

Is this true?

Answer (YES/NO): YES